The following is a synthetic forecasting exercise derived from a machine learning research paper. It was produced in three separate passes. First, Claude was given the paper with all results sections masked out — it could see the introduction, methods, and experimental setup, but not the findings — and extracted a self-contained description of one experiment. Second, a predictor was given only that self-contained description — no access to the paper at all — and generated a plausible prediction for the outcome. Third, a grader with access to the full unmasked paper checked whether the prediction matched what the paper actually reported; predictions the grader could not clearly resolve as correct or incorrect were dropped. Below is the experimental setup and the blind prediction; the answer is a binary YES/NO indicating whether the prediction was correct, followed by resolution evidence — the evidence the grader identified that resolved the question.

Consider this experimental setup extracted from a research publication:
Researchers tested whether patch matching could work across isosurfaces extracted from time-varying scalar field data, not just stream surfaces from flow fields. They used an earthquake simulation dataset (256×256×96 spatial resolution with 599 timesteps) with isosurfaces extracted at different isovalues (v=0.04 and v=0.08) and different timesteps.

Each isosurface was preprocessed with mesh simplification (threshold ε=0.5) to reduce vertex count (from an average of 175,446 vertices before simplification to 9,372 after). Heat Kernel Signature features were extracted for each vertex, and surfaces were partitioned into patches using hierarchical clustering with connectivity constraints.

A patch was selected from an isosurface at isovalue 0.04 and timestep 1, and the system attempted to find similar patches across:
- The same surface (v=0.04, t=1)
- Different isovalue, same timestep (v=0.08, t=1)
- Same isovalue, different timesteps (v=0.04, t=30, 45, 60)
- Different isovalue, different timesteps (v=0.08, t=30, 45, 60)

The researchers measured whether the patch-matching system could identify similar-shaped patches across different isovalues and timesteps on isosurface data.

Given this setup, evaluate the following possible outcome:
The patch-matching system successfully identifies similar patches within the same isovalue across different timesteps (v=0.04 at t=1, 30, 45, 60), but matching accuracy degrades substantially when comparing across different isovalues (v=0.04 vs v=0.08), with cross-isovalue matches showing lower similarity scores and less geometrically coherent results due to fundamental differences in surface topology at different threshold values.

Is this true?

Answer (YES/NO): NO